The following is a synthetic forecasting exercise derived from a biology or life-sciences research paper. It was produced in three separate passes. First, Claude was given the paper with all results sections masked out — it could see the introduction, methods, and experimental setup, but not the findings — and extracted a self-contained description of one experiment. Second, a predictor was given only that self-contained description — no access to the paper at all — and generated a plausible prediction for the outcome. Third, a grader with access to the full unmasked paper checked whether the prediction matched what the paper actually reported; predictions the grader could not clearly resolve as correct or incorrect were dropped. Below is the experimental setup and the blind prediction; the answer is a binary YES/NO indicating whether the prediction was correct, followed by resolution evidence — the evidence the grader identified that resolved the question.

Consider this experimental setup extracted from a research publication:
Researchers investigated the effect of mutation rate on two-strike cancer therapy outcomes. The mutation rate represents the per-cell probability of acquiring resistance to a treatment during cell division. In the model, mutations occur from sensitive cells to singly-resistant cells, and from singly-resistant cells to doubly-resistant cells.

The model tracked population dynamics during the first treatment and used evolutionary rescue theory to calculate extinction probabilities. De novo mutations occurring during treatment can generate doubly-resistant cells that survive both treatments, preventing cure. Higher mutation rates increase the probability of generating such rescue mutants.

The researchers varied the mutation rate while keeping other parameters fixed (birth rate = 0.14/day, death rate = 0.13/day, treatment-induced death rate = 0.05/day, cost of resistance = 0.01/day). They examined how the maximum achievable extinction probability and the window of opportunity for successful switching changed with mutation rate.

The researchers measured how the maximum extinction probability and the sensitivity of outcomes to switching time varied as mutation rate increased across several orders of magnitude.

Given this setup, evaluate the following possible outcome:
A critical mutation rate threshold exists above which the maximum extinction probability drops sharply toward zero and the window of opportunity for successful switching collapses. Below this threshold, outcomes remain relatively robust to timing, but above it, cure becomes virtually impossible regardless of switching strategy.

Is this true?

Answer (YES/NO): NO